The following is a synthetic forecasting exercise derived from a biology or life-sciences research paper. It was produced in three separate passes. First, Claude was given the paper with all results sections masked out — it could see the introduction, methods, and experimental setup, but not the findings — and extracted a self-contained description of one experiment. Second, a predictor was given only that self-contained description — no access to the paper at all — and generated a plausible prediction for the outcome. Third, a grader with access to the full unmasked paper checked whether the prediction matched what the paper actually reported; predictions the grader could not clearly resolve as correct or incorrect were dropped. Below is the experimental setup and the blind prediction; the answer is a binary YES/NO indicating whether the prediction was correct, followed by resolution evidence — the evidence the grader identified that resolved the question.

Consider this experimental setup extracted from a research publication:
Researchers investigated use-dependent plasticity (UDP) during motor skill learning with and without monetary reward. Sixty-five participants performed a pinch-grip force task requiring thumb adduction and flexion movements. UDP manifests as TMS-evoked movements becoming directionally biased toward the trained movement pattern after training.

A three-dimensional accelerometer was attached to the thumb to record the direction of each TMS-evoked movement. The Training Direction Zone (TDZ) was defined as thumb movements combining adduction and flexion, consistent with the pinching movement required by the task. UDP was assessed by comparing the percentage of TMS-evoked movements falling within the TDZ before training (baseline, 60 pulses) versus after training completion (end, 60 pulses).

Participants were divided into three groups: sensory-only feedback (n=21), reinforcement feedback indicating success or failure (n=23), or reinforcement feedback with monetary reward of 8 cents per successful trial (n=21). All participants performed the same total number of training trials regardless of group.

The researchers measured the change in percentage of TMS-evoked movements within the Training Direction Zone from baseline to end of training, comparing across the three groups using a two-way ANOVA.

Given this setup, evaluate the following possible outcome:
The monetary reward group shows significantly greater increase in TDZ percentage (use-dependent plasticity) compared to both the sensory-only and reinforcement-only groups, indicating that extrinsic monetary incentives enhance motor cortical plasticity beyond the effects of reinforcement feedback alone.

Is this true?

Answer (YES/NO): NO